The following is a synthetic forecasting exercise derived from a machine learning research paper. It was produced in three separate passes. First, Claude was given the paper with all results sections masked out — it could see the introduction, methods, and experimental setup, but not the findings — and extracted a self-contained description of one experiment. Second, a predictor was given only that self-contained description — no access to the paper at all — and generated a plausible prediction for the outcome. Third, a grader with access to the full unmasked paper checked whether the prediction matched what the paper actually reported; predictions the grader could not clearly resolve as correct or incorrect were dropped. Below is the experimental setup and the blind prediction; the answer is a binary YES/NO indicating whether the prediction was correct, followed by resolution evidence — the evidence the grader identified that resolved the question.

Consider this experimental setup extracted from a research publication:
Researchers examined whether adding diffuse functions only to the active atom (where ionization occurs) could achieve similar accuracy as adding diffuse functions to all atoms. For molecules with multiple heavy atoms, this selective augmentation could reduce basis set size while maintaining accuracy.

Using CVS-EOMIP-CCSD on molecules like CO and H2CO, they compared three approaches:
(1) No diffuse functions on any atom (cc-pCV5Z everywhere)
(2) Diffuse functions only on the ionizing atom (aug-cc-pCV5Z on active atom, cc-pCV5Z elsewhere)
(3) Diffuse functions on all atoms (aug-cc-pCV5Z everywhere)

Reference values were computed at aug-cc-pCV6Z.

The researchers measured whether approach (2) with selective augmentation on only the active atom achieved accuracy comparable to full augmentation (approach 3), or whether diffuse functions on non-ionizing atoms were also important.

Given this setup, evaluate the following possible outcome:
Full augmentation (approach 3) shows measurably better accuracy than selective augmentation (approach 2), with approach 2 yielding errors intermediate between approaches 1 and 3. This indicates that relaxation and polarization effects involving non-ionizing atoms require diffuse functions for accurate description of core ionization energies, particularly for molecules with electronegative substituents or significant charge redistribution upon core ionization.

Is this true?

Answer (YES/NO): NO